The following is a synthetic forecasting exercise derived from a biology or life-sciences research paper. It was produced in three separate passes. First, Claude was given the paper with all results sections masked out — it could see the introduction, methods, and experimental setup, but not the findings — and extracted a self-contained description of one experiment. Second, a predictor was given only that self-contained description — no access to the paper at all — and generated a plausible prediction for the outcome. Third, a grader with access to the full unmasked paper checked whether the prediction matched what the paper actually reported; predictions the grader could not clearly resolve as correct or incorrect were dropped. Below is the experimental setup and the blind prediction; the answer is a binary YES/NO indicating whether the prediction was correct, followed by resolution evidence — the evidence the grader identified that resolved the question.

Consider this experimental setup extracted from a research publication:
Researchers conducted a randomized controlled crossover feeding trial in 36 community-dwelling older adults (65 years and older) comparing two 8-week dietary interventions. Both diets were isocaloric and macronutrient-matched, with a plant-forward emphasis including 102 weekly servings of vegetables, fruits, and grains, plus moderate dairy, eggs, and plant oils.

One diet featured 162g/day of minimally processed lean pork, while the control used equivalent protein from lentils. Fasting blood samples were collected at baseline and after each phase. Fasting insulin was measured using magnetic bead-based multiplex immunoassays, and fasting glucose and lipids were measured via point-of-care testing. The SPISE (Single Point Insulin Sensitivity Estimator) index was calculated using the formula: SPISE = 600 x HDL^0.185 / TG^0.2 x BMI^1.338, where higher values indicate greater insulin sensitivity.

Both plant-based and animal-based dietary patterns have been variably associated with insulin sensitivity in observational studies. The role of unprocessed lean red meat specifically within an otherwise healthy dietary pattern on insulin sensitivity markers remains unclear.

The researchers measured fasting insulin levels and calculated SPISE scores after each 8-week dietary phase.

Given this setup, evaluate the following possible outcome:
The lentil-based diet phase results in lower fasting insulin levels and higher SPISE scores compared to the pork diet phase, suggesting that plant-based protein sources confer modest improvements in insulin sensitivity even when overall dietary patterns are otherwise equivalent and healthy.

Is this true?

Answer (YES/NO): NO